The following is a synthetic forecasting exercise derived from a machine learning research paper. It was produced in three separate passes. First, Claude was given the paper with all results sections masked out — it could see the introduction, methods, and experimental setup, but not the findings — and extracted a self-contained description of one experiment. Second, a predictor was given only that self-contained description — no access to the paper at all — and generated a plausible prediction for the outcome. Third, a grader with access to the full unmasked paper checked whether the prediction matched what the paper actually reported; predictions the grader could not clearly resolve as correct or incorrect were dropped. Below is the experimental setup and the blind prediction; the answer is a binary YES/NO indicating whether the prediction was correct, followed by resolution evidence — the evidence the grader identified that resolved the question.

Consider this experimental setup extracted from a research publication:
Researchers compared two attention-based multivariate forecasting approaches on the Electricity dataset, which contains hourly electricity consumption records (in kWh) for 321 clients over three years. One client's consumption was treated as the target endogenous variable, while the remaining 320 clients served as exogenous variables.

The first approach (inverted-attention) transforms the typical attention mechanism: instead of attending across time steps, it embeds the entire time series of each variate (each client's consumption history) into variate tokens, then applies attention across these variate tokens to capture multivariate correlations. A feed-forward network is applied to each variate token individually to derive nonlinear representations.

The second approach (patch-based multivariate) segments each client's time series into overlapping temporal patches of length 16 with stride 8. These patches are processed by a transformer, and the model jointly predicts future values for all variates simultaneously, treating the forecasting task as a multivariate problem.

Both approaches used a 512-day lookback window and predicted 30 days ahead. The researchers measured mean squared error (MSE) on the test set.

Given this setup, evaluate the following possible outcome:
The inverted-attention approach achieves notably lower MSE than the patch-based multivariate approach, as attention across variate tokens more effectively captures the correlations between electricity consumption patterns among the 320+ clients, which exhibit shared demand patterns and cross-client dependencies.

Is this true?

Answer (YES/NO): NO